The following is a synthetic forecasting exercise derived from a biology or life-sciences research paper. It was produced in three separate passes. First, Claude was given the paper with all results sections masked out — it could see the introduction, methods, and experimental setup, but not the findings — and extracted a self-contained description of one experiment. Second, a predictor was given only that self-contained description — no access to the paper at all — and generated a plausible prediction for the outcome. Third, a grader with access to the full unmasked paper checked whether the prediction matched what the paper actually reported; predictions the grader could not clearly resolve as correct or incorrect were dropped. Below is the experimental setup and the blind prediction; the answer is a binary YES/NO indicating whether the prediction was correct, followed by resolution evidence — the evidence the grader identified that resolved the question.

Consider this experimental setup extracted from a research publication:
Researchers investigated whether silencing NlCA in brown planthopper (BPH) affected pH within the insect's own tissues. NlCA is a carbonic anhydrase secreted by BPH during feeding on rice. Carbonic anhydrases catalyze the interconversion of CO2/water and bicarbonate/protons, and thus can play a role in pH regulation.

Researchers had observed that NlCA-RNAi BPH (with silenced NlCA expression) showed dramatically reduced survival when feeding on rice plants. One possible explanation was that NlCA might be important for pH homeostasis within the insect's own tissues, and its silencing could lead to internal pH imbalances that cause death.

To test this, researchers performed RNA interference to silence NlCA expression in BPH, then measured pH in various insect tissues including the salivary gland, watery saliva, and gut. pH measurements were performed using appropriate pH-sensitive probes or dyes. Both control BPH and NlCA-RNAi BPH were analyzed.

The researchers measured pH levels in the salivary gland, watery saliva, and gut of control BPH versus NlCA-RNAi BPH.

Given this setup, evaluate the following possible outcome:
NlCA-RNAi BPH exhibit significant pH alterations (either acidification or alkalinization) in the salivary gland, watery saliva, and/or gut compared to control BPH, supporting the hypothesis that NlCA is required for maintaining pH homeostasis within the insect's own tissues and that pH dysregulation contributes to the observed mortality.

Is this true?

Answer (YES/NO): NO